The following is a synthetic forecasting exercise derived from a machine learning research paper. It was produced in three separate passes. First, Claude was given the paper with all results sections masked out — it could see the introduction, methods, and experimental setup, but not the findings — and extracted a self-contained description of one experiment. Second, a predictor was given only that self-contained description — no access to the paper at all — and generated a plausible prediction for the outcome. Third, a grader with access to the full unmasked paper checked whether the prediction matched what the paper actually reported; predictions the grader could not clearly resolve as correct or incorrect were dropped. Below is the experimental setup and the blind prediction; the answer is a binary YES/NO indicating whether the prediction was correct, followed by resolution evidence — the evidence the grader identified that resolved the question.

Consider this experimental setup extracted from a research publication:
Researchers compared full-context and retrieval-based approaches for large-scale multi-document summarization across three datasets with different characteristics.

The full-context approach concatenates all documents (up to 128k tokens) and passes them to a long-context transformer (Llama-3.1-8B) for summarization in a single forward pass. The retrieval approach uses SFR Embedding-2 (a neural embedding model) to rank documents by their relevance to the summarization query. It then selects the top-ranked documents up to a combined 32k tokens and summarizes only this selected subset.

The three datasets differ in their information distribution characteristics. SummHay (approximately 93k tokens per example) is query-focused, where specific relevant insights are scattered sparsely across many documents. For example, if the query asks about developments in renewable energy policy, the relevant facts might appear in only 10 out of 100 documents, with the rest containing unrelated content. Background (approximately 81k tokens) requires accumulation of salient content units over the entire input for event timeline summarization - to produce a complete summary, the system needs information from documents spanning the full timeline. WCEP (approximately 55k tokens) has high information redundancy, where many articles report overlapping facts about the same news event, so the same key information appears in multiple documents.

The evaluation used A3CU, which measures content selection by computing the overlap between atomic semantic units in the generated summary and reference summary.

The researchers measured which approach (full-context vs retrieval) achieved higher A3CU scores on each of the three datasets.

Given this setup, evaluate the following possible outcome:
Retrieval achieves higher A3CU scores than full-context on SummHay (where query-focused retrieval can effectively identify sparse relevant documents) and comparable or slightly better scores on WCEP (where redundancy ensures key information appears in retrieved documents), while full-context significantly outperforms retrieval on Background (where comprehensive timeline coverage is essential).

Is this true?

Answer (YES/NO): NO